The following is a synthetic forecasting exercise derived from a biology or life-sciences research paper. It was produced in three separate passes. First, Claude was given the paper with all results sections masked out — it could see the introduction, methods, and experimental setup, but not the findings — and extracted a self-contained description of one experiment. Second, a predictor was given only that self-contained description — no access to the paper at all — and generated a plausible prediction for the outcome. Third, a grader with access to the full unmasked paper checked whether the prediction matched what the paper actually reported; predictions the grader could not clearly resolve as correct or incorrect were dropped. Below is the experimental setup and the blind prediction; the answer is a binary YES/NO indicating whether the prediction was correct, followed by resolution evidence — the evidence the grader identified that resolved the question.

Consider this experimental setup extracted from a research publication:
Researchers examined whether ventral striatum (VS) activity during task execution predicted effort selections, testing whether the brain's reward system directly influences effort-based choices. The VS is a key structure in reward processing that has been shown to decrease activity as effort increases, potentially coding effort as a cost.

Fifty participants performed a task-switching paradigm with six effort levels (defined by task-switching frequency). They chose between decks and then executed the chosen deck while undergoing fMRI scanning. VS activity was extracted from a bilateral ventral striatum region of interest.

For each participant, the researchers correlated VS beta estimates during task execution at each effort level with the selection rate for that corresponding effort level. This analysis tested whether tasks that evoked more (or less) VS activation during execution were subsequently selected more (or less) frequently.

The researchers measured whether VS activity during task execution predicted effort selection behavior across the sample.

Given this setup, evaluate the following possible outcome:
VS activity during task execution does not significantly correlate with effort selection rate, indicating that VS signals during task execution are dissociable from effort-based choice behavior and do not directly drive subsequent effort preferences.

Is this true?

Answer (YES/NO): YES